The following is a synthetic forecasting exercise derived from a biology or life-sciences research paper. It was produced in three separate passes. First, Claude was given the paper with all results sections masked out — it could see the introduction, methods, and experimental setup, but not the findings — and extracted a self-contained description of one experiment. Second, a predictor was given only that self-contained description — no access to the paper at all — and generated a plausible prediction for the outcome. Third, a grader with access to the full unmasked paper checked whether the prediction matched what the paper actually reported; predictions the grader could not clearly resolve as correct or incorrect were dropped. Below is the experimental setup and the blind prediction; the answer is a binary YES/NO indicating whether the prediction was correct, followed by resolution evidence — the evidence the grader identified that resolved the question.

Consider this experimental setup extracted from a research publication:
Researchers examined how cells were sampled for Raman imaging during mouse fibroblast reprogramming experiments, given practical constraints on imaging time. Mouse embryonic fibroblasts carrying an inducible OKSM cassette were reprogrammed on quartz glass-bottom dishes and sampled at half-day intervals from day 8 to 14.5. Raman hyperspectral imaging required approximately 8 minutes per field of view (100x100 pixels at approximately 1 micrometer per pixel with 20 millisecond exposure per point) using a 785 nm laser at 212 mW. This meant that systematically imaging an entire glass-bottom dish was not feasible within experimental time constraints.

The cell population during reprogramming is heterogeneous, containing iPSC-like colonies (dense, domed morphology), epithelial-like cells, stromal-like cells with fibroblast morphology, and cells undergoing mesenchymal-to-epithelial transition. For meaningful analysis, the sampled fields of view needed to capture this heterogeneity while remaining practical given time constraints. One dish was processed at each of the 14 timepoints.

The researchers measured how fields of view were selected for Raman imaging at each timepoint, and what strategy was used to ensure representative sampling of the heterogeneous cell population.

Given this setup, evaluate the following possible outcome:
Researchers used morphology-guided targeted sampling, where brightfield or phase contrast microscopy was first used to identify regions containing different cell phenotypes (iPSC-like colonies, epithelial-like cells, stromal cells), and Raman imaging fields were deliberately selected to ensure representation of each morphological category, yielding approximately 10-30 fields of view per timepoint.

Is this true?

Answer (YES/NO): YES